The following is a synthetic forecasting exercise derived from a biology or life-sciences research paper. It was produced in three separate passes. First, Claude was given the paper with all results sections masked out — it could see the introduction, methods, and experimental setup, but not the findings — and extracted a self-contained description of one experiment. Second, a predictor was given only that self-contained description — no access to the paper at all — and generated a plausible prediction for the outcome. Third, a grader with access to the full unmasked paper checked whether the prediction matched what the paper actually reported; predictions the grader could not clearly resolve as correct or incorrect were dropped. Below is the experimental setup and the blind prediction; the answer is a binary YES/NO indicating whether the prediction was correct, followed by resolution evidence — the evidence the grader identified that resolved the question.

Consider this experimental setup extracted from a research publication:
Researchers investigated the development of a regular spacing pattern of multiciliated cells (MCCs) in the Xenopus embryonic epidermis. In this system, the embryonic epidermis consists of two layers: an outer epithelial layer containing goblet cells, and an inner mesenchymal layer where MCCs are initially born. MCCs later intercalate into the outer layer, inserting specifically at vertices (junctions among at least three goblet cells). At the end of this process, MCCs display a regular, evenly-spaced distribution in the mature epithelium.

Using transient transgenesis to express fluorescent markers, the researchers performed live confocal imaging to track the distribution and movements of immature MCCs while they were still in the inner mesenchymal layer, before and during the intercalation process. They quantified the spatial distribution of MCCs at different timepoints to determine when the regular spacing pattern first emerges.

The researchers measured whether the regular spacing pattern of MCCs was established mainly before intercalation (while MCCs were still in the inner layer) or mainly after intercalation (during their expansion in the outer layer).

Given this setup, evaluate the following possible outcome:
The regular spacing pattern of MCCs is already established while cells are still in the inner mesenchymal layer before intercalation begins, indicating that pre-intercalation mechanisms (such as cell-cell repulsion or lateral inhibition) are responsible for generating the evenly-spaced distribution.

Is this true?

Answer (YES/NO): YES